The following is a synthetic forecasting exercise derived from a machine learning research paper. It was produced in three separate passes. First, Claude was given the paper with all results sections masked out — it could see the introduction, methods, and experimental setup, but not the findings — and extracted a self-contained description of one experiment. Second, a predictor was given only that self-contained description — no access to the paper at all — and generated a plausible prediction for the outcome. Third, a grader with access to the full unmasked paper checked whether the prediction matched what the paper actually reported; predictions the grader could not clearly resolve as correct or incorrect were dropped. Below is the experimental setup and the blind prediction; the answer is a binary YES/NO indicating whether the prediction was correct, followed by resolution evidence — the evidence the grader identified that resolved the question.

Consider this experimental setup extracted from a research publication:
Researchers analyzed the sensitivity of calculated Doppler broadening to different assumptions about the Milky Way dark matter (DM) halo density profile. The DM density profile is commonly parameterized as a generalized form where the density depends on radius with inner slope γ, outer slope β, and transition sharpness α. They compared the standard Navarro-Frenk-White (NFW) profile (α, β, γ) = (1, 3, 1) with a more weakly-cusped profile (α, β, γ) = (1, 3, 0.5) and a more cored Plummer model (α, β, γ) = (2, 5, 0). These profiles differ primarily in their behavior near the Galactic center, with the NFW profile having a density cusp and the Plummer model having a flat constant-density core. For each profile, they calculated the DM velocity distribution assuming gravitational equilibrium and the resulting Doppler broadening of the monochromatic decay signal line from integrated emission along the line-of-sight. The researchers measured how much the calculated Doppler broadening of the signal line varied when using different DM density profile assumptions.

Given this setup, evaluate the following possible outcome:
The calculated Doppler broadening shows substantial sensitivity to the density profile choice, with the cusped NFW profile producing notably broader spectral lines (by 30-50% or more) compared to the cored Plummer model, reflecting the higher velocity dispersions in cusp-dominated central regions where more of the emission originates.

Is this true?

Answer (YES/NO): NO